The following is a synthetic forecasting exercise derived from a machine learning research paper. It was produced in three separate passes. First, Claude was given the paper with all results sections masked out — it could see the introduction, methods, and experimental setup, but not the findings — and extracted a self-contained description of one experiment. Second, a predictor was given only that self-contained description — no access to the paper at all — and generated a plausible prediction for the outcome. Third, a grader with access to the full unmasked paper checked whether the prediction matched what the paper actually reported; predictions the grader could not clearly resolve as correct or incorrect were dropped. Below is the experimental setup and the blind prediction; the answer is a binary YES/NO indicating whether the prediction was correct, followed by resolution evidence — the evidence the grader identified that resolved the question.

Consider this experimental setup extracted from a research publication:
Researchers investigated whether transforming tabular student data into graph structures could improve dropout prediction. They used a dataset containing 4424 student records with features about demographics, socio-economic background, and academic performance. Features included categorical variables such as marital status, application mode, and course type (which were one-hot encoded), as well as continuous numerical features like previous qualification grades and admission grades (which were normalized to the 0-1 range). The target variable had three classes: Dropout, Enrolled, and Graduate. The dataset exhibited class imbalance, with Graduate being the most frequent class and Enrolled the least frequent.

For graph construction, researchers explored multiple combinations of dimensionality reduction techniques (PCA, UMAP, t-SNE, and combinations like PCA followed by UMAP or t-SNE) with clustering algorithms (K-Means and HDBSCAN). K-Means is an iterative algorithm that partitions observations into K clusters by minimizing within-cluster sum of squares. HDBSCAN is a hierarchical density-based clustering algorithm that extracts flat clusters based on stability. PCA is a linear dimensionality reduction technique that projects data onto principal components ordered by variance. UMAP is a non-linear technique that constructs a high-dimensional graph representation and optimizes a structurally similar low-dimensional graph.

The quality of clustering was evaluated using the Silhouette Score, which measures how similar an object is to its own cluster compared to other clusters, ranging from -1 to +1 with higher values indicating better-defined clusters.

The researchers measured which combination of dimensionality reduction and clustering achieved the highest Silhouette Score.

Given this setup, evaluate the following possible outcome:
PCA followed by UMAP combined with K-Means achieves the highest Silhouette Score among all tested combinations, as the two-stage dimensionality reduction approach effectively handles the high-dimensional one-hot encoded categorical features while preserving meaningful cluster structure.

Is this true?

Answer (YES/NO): NO